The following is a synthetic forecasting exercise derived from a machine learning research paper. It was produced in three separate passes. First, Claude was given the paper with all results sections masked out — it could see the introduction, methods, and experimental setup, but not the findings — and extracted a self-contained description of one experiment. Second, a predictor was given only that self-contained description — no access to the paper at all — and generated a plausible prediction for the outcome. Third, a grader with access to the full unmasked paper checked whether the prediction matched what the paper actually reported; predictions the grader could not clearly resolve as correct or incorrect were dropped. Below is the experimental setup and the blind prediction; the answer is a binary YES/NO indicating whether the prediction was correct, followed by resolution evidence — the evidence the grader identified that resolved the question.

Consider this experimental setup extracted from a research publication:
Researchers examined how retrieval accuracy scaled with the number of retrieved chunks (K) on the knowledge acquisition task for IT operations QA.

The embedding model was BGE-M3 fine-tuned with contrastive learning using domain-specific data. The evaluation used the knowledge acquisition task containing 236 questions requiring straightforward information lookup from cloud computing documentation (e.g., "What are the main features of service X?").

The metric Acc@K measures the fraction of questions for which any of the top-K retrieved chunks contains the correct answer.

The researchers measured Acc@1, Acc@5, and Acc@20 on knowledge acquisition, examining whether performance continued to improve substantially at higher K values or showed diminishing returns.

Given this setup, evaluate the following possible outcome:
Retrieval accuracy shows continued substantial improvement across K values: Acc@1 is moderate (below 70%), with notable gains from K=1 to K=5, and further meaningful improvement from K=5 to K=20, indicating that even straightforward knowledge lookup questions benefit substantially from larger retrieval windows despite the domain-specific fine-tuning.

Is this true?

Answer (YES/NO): NO